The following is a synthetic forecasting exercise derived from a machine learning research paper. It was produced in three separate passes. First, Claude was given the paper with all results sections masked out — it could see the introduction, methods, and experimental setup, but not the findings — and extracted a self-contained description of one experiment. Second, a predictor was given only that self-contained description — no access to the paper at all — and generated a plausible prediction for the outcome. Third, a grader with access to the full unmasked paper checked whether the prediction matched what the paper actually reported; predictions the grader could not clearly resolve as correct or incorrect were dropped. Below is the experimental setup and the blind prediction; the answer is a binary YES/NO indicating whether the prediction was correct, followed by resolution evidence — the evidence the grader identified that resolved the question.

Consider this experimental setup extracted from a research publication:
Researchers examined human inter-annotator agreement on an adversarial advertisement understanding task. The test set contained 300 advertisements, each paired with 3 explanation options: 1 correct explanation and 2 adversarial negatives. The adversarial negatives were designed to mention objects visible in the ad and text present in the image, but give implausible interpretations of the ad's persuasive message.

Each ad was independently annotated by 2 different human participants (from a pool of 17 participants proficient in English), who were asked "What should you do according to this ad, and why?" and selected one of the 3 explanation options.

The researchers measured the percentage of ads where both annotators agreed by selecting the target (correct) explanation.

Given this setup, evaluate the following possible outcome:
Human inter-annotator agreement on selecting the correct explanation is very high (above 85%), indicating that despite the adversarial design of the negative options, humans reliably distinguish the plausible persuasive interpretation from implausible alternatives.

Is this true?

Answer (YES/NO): YES